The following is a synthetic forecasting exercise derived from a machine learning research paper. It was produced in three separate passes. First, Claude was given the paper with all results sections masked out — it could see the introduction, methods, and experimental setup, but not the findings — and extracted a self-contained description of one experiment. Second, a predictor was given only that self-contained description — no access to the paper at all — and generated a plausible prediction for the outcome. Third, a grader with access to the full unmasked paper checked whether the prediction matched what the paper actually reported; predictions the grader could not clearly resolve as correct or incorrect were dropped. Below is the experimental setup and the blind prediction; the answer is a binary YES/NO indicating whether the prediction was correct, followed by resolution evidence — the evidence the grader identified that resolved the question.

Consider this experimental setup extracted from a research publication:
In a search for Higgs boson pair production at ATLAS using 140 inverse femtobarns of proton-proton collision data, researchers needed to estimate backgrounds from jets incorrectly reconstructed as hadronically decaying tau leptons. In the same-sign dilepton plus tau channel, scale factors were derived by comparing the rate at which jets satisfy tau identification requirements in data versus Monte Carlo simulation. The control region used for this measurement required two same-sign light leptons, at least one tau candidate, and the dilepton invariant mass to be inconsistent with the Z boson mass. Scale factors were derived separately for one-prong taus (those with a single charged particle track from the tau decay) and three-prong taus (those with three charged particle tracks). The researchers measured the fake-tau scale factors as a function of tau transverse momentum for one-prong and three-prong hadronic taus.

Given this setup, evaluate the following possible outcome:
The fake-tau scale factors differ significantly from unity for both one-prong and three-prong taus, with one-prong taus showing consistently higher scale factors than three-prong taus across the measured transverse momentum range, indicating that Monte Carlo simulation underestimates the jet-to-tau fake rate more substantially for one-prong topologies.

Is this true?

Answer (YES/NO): NO